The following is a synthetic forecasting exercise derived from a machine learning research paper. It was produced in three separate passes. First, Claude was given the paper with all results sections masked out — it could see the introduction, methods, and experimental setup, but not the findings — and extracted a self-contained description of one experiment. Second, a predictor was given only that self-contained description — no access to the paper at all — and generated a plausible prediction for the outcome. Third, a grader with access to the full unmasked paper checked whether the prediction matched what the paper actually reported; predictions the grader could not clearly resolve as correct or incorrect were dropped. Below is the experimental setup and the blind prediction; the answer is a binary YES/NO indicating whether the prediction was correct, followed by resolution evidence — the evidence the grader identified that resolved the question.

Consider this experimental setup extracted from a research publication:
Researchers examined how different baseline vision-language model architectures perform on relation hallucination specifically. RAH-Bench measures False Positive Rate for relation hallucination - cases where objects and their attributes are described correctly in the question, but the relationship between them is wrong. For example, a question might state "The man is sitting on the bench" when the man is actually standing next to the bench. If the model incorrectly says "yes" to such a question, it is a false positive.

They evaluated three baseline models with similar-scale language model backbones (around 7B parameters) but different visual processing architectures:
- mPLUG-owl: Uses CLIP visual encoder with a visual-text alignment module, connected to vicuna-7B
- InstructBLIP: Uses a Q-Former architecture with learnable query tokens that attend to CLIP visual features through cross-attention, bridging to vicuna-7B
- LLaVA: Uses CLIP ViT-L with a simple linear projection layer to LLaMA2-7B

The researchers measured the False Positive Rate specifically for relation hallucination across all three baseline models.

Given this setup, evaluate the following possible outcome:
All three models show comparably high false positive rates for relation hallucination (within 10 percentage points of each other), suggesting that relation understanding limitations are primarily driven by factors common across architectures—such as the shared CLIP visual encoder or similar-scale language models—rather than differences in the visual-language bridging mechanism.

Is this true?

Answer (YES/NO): NO